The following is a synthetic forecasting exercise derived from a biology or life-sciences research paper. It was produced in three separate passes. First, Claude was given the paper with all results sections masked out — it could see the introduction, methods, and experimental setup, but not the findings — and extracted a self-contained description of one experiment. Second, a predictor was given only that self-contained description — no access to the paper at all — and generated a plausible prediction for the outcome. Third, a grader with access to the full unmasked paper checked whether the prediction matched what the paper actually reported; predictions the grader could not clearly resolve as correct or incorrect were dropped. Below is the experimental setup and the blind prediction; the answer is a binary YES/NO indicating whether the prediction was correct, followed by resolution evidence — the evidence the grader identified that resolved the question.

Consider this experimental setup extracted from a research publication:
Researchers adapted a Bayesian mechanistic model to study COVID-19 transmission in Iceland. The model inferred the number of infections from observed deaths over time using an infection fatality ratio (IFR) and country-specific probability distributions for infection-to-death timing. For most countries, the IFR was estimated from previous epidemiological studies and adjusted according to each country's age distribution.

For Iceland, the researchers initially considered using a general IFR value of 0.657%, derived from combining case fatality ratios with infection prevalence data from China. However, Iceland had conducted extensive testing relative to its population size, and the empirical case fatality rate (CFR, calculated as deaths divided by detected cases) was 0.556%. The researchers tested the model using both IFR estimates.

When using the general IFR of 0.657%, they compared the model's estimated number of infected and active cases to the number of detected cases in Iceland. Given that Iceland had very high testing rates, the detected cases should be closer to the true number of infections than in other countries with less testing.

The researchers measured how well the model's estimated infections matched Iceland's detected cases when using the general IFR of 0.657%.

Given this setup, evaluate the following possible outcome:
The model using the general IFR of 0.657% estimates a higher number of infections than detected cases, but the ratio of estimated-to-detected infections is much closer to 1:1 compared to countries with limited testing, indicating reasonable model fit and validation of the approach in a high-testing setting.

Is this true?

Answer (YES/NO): NO